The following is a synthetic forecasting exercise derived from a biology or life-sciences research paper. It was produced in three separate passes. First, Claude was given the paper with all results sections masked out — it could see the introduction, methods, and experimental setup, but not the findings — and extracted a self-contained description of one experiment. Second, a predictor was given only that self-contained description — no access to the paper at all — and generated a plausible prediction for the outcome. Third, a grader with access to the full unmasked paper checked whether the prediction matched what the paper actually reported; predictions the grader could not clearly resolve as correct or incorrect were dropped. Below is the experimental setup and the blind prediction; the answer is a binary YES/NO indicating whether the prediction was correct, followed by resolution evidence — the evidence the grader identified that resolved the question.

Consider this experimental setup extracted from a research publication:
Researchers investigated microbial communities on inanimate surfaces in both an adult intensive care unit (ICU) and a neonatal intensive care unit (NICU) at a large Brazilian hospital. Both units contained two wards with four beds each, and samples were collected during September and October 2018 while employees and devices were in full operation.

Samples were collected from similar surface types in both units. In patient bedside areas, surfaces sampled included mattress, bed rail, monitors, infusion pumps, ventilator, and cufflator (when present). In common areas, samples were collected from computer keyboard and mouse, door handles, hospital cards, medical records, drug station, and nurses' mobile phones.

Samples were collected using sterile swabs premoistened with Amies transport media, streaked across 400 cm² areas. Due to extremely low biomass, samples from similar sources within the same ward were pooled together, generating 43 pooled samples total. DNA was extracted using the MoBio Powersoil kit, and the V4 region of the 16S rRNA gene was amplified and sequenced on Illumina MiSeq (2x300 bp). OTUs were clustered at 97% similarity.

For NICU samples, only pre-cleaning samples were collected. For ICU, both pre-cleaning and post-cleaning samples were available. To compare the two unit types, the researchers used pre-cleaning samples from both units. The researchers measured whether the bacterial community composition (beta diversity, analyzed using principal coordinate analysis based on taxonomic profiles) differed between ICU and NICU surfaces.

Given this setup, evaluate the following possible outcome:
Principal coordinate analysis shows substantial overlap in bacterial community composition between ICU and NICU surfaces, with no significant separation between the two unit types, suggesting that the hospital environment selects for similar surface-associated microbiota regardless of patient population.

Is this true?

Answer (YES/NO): NO